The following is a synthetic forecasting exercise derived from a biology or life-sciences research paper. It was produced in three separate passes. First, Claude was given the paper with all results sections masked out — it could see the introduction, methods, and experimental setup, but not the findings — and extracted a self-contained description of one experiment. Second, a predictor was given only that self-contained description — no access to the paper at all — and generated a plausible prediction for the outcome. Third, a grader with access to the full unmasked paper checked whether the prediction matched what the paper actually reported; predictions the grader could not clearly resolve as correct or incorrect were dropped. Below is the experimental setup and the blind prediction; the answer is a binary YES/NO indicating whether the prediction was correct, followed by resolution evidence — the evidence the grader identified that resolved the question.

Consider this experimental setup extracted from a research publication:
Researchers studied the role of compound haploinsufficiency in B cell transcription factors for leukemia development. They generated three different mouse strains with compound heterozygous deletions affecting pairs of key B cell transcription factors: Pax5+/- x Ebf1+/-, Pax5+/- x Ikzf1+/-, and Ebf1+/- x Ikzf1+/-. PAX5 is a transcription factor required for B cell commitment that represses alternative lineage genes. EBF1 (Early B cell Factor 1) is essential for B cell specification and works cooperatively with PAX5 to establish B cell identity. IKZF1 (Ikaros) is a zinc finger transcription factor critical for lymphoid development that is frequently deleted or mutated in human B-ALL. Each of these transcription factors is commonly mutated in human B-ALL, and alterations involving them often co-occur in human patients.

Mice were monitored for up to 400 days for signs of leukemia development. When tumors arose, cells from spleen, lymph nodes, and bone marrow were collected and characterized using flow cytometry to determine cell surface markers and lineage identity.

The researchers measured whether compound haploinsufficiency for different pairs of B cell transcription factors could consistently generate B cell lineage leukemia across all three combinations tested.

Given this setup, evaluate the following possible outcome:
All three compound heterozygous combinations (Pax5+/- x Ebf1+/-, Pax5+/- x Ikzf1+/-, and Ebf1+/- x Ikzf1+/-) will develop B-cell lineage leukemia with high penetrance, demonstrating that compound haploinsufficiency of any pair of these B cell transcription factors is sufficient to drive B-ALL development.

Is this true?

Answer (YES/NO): YES